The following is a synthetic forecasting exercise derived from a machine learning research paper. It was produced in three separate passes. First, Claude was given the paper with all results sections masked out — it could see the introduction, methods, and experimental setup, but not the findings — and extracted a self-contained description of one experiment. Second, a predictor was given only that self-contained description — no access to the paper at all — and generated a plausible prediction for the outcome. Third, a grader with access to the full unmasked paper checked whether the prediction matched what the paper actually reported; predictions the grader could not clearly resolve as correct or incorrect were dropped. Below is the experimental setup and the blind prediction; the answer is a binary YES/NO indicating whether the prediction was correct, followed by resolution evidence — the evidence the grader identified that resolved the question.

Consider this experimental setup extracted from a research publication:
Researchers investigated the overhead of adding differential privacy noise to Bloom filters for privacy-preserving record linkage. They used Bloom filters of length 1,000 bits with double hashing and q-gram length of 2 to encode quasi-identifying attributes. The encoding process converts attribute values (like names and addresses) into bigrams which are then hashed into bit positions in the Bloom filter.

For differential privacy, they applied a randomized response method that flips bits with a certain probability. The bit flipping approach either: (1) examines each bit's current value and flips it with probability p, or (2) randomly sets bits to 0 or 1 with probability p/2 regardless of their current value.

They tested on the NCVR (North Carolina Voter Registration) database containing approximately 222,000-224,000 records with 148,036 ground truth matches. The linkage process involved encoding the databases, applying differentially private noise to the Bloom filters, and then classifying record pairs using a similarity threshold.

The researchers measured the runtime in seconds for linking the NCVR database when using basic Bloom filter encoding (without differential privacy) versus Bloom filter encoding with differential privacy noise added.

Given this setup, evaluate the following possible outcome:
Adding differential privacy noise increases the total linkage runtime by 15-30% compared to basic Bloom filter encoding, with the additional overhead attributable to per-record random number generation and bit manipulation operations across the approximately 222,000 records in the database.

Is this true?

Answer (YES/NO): NO